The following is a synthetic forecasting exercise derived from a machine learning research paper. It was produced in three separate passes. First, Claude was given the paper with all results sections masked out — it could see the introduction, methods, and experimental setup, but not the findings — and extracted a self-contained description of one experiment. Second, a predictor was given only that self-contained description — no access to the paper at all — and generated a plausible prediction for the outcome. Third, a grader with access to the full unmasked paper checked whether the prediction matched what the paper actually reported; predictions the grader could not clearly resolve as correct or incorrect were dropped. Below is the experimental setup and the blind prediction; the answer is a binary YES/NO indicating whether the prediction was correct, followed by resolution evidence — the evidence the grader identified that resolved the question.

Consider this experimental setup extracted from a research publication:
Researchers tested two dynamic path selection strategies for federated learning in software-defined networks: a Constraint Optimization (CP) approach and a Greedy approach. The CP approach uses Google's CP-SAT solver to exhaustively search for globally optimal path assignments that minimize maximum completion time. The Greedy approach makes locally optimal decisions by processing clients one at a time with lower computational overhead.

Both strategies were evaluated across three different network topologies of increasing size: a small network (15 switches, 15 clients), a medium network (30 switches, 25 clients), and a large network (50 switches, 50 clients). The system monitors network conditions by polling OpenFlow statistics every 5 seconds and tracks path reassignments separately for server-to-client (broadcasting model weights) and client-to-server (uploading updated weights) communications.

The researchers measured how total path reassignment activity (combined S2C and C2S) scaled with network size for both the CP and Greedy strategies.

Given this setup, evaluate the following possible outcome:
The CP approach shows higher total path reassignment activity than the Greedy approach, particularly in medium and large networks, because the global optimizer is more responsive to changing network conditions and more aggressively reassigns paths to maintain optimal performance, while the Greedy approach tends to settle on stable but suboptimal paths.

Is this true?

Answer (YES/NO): NO